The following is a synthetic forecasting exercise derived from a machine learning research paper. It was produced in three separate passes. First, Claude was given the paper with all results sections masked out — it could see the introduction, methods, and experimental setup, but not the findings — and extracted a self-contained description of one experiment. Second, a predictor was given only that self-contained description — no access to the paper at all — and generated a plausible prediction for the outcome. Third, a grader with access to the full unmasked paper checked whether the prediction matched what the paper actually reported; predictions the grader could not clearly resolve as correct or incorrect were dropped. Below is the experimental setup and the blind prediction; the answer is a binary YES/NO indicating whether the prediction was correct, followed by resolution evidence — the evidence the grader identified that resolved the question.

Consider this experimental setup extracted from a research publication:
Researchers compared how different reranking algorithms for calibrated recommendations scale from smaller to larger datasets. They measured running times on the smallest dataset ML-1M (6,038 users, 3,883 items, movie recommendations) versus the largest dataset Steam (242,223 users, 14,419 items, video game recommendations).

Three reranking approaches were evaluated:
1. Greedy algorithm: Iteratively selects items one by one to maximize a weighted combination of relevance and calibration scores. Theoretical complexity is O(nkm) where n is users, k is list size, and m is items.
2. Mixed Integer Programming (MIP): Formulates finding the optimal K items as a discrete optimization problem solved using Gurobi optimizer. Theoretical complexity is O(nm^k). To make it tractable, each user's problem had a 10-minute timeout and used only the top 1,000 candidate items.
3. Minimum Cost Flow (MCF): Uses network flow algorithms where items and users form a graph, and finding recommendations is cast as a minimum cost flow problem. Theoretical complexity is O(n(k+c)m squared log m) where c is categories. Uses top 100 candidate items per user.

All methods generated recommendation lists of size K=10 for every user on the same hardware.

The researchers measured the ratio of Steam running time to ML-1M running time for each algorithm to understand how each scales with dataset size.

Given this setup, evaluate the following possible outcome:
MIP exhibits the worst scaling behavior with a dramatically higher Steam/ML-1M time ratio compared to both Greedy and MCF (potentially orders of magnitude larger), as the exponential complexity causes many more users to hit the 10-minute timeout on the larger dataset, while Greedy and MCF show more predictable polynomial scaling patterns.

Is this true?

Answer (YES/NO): NO